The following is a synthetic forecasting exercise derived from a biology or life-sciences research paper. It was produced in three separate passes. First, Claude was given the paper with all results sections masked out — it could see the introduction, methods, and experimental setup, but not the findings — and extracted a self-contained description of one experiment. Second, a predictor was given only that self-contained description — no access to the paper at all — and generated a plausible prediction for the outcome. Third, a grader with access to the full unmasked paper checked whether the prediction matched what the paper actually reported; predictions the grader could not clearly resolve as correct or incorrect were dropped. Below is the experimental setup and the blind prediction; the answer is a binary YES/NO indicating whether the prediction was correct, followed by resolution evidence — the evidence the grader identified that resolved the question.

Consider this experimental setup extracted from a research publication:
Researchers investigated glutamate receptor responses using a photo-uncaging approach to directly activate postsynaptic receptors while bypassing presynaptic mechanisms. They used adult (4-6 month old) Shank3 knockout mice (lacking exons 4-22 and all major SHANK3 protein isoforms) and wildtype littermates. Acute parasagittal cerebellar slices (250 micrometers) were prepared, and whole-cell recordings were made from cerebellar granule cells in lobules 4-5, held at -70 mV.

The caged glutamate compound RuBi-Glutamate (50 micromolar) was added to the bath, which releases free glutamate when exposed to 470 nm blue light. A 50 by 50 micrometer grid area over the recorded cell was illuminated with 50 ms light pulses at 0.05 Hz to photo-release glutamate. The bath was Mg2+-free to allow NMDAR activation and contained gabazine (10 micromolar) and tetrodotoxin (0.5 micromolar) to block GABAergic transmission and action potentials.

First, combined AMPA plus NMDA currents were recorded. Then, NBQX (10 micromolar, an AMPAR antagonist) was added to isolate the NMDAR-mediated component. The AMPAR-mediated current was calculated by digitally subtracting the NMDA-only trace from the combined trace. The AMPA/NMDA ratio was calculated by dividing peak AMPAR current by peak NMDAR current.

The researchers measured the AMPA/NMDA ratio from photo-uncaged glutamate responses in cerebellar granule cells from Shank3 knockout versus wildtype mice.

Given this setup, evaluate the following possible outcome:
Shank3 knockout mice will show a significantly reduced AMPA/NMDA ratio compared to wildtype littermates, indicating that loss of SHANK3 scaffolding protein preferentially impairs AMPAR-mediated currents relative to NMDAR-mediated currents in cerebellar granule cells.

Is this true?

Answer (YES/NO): NO